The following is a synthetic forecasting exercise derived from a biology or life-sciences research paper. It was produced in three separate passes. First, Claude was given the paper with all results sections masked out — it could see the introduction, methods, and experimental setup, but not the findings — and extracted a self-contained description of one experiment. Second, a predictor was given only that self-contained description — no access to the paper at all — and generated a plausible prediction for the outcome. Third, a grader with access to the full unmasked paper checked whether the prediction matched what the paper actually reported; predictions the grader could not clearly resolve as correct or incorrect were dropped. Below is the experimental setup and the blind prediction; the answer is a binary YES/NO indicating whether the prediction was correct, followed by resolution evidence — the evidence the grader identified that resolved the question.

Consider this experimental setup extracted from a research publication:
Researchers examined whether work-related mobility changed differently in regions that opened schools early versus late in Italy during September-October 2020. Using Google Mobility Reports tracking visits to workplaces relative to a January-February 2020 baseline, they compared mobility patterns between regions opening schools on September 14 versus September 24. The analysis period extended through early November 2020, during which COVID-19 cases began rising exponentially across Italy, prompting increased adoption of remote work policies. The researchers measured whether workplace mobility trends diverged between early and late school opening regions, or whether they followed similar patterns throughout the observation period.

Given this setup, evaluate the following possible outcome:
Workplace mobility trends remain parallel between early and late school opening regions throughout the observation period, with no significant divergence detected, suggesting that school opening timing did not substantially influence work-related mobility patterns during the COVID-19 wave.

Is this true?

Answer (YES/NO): YES